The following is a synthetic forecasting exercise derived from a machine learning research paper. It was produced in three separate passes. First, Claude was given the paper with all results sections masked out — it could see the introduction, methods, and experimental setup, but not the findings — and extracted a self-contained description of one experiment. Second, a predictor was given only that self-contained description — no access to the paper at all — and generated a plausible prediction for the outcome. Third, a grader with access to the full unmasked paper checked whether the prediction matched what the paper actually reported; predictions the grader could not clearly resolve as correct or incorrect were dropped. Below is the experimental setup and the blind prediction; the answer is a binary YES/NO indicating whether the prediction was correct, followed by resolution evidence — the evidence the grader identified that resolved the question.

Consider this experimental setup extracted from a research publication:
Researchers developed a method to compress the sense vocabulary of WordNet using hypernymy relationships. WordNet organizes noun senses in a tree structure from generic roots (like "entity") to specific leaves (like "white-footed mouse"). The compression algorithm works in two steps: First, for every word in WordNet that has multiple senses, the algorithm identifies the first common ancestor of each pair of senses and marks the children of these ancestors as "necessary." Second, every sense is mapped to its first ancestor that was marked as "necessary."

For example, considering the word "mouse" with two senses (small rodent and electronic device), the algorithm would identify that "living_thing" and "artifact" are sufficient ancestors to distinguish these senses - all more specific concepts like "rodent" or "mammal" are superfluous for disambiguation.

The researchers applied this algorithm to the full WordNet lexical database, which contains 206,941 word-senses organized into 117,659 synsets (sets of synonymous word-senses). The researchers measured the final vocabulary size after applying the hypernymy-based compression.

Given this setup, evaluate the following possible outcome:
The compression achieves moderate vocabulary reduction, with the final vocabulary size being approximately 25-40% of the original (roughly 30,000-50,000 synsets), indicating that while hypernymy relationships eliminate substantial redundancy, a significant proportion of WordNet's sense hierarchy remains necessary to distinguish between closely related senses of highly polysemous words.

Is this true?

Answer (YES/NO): YES